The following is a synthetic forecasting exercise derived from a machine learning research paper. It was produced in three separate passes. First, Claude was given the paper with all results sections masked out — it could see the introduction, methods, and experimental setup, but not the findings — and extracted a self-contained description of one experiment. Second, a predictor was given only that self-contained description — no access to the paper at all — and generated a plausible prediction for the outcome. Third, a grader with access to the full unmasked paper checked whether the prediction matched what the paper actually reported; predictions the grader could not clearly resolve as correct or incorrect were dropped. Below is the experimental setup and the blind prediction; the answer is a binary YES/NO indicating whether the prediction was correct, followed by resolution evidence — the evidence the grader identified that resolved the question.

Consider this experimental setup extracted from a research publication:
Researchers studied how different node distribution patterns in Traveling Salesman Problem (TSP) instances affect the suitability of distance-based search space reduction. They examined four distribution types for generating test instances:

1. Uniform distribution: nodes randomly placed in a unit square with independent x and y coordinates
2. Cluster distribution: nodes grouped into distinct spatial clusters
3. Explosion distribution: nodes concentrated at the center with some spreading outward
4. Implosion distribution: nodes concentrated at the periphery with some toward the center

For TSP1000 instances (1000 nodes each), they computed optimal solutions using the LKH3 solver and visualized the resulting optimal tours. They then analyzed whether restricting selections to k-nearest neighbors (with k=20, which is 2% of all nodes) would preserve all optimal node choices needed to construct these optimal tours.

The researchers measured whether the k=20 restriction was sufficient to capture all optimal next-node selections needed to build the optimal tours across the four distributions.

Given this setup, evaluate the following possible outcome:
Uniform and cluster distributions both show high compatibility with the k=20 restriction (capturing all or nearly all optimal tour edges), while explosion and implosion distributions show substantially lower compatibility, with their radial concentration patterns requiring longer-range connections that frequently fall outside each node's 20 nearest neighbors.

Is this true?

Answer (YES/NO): NO